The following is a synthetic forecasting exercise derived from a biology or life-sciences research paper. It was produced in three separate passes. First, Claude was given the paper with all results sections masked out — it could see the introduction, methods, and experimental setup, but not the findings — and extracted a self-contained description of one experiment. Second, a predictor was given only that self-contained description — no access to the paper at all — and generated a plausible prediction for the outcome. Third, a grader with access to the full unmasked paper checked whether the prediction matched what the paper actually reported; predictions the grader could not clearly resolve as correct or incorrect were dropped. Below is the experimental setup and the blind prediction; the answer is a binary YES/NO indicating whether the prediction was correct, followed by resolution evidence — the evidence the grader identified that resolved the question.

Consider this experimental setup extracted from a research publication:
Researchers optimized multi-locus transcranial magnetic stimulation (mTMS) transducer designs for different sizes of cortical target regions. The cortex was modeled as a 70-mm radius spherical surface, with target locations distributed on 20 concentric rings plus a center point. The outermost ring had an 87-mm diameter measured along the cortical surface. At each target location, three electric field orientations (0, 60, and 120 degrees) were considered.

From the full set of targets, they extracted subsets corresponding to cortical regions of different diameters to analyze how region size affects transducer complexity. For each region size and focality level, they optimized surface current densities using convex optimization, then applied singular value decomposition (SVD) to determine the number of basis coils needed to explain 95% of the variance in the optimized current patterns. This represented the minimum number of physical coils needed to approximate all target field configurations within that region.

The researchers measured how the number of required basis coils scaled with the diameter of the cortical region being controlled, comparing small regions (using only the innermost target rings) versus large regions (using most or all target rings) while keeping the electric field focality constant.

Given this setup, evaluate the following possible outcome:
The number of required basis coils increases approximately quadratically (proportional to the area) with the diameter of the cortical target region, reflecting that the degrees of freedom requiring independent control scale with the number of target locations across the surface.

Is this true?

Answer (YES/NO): NO